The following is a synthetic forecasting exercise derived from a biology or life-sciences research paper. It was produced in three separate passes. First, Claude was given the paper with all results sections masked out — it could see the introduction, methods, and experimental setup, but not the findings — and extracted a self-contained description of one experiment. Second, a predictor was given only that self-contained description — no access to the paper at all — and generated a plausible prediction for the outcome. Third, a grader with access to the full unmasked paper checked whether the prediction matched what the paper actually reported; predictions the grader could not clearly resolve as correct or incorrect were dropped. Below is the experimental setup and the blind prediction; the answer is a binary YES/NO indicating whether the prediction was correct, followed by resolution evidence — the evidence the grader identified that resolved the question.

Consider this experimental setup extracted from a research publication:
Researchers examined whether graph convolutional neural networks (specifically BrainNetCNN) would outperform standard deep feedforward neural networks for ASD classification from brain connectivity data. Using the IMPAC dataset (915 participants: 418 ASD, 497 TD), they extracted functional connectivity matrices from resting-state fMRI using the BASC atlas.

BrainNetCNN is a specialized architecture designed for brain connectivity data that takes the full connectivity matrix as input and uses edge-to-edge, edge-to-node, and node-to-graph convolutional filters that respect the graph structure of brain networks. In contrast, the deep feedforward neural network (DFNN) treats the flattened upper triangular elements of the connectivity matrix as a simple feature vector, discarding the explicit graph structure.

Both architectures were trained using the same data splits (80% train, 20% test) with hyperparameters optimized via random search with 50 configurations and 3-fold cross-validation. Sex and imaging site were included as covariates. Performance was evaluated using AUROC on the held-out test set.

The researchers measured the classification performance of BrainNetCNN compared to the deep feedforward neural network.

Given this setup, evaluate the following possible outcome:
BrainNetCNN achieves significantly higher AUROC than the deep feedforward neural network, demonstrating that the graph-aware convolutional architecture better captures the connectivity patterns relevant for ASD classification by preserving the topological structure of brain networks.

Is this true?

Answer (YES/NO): NO